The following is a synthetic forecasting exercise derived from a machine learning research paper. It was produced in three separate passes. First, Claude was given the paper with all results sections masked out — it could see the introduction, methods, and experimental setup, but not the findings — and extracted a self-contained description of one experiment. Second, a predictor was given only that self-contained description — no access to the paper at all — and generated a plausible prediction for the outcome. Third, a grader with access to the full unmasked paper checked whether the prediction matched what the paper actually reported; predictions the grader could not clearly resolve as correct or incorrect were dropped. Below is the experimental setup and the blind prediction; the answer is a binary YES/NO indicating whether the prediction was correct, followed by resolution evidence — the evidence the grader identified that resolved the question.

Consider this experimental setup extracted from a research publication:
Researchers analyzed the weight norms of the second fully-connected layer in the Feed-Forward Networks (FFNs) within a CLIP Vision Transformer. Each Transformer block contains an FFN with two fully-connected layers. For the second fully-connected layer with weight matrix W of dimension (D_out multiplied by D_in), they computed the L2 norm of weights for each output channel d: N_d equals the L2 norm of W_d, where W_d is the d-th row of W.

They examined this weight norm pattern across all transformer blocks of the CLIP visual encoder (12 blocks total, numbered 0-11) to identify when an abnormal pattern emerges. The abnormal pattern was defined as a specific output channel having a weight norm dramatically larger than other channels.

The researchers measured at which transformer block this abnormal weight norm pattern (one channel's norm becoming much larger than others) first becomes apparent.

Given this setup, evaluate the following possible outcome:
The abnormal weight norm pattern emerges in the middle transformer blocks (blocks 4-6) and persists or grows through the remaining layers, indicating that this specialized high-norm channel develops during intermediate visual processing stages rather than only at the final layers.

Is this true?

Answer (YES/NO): YES